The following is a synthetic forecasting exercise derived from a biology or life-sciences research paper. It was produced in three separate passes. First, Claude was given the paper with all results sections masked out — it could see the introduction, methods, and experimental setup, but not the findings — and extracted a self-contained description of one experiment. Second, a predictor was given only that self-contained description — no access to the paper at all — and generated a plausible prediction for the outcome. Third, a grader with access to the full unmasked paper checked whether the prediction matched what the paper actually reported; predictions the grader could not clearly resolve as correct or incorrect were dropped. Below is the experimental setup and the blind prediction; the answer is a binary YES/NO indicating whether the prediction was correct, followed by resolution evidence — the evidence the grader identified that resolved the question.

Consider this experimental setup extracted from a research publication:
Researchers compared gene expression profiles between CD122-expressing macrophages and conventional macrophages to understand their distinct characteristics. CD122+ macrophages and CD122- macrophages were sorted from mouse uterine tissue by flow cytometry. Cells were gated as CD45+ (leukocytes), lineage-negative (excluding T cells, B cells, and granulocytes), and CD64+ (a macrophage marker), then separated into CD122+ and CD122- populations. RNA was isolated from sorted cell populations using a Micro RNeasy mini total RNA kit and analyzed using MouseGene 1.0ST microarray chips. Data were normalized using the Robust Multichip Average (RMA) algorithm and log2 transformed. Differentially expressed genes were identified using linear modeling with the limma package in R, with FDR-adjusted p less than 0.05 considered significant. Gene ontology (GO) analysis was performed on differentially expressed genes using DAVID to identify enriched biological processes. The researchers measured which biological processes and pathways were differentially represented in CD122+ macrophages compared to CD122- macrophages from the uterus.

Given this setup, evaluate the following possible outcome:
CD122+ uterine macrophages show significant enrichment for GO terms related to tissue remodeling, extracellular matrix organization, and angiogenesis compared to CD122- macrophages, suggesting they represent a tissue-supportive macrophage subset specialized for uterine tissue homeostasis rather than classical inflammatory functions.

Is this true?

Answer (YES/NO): NO